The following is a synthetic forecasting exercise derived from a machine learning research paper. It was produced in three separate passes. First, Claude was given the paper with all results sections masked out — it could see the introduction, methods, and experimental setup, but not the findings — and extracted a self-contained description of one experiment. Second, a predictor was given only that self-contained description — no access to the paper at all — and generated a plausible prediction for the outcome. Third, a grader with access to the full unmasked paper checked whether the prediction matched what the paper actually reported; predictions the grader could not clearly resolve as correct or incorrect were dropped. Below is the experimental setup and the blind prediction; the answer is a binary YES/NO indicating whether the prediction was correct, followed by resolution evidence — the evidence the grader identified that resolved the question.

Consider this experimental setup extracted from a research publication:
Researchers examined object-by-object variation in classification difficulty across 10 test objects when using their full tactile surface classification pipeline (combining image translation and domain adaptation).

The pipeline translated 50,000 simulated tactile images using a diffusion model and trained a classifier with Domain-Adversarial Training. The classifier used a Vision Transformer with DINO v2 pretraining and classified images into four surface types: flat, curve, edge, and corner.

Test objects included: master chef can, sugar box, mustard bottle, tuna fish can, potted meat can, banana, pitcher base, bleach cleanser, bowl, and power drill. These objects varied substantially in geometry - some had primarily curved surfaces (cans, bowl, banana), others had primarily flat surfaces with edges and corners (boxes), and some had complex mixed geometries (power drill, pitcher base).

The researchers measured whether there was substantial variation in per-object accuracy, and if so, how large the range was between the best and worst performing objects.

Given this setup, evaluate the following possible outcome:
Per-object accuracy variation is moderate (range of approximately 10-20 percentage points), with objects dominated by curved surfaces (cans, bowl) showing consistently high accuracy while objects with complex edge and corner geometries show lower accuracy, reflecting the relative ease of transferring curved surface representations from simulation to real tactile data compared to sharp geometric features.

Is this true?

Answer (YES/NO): NO